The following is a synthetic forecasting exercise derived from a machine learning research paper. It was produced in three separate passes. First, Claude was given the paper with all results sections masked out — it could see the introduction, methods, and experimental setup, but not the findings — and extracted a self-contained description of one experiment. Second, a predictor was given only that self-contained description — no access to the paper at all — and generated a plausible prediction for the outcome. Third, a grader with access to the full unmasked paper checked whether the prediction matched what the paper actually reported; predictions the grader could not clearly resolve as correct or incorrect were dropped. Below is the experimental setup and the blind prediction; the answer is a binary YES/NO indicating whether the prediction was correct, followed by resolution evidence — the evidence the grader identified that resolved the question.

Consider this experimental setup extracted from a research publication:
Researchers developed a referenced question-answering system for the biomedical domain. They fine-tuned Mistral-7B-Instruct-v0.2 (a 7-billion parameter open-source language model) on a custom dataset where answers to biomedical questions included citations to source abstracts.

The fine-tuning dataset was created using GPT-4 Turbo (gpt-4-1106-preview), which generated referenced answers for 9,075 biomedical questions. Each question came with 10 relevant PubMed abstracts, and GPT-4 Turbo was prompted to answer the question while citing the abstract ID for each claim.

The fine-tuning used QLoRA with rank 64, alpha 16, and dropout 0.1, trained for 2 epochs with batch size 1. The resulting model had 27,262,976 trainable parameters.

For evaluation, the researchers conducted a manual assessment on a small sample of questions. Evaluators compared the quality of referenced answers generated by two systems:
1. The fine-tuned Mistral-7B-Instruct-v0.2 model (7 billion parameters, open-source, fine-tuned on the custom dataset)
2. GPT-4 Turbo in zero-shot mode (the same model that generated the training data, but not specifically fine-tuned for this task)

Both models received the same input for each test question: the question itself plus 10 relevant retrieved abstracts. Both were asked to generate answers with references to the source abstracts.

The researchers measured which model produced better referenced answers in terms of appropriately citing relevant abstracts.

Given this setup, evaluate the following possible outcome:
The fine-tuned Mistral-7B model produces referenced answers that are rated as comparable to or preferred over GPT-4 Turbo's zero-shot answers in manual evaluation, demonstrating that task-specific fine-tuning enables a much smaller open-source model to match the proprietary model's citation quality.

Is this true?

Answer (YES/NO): YES